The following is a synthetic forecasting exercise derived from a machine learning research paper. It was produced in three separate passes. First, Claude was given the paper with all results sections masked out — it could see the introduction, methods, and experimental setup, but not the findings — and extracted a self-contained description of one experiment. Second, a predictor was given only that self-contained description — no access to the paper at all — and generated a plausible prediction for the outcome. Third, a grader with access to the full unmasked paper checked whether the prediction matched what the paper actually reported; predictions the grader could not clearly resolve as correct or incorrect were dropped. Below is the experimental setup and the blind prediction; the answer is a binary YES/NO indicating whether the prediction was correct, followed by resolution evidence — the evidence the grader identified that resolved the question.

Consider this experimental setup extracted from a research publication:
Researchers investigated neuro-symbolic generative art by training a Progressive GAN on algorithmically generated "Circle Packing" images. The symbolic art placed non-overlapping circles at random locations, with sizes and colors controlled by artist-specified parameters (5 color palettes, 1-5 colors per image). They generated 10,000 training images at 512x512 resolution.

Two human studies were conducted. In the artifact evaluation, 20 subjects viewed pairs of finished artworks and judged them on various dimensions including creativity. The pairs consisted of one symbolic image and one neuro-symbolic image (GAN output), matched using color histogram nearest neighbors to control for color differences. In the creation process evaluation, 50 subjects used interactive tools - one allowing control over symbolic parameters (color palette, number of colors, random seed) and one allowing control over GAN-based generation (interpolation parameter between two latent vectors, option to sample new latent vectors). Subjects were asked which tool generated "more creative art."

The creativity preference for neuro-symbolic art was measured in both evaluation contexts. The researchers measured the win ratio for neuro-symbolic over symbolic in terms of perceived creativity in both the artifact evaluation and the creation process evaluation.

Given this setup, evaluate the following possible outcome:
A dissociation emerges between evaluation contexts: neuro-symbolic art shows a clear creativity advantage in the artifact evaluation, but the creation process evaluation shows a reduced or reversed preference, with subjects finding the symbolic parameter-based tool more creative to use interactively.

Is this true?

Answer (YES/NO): NO